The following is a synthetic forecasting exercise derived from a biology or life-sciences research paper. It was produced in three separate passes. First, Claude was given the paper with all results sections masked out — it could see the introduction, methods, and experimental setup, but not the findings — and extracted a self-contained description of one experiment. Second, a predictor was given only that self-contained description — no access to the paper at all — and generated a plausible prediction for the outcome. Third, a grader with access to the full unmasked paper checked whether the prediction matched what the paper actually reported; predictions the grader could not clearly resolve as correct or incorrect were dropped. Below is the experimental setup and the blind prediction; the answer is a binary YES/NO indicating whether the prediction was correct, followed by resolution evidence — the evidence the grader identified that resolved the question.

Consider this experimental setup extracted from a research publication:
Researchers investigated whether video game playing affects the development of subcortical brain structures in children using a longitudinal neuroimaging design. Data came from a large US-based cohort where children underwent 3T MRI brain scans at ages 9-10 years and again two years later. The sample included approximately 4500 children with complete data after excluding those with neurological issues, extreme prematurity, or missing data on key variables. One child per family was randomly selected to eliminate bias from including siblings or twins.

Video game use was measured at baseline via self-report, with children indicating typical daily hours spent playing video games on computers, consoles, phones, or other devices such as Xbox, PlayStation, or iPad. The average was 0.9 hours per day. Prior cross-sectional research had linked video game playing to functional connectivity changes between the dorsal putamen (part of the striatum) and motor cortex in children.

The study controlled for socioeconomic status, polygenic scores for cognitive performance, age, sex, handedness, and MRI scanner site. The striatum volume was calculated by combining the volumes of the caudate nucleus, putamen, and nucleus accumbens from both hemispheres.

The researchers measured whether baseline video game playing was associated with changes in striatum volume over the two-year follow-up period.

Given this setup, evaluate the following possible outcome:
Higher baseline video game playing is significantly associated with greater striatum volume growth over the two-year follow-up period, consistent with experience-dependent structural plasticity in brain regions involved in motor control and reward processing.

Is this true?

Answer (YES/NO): NO